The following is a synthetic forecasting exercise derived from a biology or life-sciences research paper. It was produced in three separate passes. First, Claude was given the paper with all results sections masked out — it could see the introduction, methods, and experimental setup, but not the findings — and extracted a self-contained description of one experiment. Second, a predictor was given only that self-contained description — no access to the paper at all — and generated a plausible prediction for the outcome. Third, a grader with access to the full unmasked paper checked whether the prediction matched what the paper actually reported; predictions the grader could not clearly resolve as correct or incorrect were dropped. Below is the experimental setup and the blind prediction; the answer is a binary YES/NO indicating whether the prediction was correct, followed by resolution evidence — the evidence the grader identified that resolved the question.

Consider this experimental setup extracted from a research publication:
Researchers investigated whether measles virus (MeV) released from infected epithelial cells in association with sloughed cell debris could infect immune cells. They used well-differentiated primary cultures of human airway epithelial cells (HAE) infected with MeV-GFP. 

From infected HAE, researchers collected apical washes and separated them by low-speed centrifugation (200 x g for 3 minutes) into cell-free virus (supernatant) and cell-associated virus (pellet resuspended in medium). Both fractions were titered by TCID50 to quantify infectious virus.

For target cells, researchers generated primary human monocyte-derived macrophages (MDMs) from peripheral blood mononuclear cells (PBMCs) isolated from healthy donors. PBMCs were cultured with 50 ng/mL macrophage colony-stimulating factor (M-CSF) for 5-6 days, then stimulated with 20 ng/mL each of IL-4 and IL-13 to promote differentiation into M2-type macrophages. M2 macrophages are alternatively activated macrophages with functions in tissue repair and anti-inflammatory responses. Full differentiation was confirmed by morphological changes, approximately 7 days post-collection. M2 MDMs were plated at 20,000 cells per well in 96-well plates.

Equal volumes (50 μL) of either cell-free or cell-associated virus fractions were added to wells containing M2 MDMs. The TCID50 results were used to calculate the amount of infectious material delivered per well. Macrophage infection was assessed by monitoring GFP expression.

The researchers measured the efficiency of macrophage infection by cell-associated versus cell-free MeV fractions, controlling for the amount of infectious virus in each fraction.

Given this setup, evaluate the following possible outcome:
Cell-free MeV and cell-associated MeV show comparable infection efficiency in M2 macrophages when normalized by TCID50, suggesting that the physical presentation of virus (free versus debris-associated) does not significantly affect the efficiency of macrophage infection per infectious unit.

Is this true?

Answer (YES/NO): YES